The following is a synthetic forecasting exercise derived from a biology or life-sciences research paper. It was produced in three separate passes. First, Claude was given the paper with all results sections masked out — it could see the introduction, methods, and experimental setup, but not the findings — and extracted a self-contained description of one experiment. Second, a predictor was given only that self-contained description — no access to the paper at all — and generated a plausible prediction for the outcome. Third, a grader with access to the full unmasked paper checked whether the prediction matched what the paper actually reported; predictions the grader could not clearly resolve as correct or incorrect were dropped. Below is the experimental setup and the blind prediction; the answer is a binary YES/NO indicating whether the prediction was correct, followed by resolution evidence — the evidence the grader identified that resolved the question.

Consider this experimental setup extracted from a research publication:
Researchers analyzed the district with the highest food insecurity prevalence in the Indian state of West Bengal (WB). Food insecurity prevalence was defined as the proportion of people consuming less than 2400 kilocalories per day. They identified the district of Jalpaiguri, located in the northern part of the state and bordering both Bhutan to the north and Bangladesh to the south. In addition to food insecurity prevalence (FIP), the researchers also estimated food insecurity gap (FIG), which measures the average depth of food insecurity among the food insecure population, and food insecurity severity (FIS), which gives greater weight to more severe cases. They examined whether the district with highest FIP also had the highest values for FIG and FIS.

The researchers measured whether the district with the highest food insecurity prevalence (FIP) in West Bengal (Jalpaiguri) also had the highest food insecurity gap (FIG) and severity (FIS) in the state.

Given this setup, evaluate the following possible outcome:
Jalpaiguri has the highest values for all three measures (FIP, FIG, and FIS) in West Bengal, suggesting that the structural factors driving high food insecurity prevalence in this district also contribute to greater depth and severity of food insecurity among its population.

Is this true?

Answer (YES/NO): NO